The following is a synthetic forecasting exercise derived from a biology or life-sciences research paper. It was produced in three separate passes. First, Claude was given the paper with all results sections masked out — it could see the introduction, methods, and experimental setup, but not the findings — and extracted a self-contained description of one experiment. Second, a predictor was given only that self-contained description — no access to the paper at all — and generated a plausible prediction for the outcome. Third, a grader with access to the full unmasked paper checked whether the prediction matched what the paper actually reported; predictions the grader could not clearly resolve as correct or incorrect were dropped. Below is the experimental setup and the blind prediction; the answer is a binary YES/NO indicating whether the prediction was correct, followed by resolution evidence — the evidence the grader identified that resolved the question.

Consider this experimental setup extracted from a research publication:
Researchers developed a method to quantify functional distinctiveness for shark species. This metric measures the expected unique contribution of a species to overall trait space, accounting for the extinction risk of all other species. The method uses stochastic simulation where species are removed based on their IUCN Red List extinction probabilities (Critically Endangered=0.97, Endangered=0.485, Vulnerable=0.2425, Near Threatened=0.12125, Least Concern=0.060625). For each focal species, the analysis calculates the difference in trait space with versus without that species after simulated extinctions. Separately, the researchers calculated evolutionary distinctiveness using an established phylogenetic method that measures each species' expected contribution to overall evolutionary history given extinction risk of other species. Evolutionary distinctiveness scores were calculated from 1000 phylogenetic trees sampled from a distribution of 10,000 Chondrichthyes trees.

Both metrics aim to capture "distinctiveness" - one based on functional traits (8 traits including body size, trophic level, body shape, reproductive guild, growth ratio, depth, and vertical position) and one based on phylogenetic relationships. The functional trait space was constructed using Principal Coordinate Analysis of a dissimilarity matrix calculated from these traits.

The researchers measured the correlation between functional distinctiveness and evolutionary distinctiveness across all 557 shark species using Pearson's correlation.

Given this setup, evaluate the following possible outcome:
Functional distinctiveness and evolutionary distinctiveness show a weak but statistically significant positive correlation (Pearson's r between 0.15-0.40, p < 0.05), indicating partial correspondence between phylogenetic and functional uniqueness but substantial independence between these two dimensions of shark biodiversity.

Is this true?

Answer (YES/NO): YES